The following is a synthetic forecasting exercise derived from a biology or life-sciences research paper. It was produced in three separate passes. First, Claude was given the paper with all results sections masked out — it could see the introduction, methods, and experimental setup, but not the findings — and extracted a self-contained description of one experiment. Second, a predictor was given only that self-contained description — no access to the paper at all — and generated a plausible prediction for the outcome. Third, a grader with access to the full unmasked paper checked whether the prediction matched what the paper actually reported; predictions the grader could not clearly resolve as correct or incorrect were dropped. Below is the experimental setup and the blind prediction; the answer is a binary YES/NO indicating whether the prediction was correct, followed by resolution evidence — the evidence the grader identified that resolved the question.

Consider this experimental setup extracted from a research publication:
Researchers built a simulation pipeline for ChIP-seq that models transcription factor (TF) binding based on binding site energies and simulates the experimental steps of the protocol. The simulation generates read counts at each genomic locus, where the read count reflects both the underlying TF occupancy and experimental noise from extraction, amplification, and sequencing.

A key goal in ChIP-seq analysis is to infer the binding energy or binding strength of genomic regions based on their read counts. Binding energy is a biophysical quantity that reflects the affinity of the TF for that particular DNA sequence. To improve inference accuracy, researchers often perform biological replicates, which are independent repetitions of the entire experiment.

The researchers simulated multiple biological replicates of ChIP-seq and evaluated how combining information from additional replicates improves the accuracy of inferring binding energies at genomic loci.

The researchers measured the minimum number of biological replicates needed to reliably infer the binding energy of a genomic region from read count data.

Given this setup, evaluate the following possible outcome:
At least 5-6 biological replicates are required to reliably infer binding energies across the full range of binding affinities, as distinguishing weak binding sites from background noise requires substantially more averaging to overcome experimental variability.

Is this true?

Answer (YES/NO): NO